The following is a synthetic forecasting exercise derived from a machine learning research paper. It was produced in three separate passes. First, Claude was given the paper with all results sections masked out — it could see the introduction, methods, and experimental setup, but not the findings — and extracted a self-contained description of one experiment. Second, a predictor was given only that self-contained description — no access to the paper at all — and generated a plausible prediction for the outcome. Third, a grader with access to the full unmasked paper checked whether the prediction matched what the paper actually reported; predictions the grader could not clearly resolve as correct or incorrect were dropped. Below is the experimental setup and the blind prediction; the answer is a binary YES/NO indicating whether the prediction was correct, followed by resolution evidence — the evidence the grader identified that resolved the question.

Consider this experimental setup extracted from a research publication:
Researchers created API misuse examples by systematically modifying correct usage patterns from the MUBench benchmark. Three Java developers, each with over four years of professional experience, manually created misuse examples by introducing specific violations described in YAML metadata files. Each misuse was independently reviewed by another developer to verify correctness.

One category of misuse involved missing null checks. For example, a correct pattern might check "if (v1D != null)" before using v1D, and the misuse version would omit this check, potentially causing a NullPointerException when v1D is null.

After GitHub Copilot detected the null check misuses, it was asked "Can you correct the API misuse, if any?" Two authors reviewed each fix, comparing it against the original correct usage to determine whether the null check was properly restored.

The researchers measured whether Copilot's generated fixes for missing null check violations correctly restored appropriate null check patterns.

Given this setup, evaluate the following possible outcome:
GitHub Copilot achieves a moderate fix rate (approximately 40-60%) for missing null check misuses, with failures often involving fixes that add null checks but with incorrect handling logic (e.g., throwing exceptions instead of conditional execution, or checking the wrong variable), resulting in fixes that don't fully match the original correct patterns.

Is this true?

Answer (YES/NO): NO